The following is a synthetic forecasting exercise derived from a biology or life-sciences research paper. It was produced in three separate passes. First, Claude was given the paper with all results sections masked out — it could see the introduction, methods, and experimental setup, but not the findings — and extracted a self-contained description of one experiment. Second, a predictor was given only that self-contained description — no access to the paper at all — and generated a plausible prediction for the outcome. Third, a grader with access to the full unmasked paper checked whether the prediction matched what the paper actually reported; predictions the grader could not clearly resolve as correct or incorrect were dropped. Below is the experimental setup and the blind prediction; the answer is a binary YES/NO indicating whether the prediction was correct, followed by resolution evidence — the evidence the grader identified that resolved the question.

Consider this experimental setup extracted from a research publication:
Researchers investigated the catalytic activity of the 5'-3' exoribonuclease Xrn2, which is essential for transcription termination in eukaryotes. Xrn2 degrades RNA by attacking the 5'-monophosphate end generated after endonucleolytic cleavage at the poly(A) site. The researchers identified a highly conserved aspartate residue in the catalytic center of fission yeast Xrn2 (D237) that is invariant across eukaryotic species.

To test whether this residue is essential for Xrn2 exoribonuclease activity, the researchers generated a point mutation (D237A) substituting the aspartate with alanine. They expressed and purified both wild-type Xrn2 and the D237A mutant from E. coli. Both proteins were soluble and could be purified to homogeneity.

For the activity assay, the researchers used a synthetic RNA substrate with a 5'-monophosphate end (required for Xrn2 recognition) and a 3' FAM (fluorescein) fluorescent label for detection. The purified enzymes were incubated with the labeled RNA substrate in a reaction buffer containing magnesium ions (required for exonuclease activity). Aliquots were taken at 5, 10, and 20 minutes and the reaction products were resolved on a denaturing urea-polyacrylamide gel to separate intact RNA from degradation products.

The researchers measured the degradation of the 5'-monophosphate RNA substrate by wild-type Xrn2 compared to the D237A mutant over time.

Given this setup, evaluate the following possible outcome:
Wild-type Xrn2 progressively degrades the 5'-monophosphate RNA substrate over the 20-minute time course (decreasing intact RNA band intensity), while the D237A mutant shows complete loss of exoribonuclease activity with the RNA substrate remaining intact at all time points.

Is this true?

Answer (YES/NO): YES